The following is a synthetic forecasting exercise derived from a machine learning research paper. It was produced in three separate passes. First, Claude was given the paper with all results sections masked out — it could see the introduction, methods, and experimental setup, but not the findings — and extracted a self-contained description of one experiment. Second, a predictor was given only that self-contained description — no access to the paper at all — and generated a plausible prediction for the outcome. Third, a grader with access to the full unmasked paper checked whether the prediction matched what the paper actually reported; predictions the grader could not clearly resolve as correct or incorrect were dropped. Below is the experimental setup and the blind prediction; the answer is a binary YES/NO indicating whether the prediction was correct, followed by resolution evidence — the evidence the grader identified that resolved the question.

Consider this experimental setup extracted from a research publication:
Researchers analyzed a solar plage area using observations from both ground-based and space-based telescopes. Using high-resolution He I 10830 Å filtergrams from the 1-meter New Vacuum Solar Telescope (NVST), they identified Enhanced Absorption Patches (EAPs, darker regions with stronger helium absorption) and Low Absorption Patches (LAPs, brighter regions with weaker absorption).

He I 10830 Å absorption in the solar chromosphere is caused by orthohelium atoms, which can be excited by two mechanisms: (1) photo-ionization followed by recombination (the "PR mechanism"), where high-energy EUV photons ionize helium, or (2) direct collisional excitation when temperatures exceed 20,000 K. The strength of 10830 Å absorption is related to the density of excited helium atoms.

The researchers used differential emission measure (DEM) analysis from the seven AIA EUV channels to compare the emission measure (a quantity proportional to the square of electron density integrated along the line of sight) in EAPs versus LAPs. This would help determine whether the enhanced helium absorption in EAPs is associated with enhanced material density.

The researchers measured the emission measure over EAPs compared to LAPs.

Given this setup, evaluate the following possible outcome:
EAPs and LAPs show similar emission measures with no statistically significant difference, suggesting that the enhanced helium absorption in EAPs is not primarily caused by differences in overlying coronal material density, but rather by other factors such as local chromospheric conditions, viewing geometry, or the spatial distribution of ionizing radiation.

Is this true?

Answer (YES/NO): NO